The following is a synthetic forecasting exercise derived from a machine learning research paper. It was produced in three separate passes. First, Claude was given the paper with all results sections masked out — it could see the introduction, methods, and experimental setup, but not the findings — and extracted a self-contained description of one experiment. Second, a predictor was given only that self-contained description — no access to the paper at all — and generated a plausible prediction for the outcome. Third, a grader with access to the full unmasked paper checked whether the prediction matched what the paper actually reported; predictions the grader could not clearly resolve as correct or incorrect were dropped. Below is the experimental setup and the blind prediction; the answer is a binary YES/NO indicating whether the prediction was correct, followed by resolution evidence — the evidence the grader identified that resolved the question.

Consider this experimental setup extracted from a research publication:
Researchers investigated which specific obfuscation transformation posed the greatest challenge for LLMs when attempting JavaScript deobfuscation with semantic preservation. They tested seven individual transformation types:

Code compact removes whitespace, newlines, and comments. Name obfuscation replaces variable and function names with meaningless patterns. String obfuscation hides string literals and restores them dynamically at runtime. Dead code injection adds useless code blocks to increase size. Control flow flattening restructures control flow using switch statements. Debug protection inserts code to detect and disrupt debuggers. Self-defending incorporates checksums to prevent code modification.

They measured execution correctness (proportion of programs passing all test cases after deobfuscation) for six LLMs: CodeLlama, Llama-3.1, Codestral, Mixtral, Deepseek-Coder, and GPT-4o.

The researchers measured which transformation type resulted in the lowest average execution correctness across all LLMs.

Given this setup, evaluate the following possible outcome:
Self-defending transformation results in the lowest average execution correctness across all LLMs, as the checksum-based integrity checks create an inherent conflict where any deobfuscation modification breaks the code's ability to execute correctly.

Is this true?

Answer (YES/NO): NO